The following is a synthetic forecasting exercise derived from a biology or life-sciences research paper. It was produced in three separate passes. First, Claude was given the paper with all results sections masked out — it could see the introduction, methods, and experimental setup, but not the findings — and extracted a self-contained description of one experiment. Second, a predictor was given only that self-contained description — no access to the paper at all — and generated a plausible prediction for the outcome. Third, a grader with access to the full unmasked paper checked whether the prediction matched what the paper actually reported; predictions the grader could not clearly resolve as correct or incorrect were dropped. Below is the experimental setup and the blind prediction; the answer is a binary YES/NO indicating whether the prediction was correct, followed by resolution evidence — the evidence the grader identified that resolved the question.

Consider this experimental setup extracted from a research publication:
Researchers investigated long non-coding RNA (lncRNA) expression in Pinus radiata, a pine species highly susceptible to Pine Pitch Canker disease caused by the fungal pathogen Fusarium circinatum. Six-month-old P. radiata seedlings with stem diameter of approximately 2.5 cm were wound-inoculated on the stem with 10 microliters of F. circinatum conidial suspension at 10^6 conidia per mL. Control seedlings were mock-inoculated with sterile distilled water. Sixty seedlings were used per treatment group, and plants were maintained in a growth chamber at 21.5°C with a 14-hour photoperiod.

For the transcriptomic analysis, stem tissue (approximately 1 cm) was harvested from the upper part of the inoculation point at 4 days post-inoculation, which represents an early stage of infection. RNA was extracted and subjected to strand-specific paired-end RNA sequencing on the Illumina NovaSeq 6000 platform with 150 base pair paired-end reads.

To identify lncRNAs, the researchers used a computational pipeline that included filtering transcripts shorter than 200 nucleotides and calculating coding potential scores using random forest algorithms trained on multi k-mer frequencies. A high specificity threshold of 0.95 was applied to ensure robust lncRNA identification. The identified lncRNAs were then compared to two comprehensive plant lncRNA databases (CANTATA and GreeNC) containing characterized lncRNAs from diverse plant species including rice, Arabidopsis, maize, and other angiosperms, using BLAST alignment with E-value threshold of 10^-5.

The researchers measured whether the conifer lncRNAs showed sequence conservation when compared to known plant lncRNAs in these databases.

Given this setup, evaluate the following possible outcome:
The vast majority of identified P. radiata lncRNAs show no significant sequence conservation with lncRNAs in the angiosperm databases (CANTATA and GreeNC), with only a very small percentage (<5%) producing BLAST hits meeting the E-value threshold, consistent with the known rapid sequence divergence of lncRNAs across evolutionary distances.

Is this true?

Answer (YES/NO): NO